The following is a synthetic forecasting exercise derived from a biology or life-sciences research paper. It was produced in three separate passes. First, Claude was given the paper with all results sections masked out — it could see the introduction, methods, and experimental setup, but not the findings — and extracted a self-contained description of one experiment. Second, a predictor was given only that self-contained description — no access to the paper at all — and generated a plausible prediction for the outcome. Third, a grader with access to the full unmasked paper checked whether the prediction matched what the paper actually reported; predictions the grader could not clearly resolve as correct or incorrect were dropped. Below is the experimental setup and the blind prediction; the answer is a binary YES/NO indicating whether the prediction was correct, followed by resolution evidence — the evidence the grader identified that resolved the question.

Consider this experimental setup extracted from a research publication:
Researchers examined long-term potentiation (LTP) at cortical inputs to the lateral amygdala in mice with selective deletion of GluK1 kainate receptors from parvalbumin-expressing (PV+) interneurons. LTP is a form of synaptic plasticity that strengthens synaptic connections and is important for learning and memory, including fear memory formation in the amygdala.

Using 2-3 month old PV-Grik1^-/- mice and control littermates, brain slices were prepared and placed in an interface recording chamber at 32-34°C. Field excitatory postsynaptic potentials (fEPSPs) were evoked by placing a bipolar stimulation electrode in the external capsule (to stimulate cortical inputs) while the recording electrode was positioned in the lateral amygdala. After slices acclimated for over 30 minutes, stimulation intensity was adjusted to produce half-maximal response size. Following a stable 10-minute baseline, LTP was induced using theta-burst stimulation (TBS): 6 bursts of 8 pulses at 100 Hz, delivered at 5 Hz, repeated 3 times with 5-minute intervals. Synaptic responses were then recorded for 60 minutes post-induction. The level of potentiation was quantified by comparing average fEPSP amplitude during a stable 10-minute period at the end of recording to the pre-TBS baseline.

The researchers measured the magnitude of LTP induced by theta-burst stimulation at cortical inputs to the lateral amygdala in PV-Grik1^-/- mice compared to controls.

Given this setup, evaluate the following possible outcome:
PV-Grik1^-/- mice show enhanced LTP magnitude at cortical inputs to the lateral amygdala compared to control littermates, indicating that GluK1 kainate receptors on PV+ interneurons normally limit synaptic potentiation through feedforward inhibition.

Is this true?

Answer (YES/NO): NO